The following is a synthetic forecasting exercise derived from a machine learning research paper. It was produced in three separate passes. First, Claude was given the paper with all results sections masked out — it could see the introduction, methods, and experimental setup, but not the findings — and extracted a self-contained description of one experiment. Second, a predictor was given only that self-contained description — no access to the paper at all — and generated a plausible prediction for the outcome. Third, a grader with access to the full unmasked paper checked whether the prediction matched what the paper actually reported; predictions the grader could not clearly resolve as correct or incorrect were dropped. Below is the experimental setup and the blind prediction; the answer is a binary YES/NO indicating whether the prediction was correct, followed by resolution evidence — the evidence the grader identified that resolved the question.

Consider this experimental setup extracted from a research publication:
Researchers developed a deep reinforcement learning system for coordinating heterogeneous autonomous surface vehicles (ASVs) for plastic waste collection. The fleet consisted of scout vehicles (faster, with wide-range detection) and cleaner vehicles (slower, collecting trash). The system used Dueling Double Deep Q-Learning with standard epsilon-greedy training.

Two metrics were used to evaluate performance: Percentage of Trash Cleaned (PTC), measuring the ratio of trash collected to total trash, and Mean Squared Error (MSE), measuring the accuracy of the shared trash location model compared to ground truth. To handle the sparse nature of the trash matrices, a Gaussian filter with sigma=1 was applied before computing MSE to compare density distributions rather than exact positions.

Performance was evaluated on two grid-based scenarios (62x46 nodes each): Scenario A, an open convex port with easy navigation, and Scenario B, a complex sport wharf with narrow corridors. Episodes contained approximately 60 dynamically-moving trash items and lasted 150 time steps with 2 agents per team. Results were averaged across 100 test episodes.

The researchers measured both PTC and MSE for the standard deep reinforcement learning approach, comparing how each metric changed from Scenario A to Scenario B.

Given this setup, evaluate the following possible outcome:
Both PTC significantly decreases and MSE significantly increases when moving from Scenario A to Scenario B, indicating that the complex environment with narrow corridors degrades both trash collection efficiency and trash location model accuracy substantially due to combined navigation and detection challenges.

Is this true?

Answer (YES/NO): YES